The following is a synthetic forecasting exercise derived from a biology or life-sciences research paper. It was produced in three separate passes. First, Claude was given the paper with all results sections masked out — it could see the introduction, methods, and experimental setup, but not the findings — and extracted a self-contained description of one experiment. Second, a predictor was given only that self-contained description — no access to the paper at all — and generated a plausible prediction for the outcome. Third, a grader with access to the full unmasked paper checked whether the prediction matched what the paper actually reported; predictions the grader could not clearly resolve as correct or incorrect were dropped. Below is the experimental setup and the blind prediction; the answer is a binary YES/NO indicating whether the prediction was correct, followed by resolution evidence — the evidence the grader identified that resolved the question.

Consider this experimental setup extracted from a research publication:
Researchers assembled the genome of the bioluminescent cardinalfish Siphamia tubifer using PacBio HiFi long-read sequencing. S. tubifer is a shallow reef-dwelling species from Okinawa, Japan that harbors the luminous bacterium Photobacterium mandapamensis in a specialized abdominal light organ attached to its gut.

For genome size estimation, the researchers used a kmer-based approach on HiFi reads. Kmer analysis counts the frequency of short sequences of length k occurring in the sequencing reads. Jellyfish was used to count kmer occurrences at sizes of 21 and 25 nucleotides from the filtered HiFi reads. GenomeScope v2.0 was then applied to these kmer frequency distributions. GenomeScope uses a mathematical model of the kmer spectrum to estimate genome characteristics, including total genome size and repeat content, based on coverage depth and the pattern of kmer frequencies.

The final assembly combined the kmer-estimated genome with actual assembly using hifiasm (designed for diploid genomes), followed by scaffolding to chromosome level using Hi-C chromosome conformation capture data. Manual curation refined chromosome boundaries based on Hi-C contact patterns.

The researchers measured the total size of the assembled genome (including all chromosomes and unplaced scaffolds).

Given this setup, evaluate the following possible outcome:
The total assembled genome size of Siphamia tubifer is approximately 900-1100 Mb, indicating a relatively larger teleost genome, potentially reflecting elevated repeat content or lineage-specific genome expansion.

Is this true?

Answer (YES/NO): NO